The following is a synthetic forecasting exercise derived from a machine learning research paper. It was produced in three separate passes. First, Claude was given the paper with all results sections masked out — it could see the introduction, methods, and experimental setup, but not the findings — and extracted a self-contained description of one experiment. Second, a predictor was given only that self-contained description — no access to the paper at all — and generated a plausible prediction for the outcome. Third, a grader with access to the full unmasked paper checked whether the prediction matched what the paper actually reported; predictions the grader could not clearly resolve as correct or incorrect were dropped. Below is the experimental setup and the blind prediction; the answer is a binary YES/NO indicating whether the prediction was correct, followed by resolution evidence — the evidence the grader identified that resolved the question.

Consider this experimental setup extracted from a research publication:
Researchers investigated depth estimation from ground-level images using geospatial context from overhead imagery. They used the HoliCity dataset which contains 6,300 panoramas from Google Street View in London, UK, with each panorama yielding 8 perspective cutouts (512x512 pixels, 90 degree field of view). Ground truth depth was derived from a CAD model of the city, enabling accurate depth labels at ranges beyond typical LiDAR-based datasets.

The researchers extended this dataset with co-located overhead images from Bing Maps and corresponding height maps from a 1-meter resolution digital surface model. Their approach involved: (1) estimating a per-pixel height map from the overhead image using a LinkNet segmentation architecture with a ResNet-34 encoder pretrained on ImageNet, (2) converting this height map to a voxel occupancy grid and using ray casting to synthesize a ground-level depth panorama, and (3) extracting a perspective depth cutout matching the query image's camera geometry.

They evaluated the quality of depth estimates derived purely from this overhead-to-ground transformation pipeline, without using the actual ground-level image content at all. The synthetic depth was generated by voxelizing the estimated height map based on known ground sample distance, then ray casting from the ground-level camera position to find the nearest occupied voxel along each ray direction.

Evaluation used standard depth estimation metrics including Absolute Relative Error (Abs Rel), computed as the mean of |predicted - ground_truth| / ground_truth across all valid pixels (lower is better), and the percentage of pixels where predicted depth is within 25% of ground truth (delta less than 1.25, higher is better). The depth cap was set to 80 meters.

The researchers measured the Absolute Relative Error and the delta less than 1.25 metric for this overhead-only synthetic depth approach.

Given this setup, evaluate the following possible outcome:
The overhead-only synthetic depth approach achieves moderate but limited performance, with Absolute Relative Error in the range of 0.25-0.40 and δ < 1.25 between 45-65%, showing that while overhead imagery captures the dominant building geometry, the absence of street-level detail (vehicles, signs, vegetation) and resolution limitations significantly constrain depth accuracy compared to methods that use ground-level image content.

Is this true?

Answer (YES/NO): NO